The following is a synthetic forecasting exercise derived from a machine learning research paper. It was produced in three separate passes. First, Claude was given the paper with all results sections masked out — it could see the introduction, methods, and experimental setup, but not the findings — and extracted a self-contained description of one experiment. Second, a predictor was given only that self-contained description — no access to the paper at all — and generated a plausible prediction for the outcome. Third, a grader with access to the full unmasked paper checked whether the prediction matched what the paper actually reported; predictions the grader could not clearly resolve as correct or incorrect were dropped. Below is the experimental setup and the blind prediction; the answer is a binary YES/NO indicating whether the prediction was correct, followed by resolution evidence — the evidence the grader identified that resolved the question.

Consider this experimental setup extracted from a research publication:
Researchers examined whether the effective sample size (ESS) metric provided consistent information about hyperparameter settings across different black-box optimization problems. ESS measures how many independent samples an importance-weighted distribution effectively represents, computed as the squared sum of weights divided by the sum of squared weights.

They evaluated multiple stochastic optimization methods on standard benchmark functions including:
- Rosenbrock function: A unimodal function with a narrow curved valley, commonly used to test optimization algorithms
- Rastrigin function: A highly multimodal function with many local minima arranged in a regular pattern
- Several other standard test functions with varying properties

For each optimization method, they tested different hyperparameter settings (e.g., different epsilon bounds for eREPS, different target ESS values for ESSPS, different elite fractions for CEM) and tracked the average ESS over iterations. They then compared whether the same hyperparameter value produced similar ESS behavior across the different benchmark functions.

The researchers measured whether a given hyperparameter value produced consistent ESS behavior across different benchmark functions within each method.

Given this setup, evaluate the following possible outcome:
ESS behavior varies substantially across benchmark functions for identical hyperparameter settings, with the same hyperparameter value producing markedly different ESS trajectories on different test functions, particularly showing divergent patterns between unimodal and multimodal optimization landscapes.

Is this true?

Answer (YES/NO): NO